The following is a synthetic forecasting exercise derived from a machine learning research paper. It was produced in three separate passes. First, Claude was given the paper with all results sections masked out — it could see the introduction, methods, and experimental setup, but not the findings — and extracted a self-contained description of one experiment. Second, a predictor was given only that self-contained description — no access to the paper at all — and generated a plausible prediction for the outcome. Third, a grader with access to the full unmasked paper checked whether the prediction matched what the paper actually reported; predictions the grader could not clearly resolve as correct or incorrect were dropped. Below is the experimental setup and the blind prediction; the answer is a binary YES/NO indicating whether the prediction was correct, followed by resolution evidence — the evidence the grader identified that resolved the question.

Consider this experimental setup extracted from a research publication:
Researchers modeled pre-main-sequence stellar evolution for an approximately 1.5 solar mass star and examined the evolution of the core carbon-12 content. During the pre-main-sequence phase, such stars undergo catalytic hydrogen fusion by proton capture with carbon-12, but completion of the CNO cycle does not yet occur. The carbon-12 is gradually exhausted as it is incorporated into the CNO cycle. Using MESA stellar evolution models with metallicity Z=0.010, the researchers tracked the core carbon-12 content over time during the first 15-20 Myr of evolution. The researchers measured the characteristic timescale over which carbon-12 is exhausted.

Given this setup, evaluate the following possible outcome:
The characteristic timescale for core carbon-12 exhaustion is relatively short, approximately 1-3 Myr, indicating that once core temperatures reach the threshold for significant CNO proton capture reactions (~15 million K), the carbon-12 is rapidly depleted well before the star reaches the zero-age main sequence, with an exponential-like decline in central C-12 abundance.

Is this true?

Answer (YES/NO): YES